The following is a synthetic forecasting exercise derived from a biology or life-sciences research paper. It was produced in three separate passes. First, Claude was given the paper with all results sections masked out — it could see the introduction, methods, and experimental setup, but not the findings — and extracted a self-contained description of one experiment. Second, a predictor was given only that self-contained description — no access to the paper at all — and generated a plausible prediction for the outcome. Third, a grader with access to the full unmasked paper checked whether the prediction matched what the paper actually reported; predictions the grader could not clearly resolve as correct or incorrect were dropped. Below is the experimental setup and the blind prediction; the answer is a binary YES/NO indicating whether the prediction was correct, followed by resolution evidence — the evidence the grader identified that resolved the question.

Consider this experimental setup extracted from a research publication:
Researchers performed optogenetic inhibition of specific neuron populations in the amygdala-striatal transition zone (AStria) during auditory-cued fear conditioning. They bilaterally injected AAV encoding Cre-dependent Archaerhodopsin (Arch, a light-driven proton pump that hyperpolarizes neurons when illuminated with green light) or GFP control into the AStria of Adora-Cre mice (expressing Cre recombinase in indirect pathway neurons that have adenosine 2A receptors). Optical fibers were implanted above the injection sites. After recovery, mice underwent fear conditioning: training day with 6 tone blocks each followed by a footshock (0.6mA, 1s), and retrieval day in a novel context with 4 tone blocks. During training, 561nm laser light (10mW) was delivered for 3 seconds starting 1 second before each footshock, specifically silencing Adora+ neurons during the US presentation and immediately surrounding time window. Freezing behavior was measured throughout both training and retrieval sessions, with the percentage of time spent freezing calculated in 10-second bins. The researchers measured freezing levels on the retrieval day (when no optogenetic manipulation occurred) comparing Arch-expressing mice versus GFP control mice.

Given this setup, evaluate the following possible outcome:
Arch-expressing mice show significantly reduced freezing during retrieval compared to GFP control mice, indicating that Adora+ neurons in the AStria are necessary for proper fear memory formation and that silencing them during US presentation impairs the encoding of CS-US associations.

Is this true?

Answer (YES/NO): NO